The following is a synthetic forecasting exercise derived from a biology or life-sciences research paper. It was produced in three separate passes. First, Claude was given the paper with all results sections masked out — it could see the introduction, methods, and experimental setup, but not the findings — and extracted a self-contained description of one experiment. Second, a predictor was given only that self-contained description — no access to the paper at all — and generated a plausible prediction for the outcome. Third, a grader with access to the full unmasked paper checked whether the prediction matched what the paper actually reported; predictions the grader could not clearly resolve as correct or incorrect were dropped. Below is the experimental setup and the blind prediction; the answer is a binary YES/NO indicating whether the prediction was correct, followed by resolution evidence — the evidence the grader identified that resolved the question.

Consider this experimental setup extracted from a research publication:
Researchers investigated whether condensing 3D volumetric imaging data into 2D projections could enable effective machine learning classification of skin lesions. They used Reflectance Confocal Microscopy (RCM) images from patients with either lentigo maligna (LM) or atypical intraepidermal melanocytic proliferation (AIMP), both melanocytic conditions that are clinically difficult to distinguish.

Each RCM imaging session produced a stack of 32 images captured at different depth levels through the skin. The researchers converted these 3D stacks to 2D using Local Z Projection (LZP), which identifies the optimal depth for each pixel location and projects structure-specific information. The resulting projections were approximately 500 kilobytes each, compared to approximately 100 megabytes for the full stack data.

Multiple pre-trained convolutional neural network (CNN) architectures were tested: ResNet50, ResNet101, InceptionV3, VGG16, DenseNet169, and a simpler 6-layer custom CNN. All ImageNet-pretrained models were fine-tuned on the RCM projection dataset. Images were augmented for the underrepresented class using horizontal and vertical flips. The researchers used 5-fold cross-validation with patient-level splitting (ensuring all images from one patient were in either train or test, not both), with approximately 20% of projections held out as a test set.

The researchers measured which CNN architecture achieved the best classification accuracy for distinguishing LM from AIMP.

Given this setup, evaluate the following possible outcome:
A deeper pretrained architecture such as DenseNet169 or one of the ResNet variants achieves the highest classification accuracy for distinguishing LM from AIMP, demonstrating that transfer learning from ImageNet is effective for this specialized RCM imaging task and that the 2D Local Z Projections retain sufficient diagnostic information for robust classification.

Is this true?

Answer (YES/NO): YES